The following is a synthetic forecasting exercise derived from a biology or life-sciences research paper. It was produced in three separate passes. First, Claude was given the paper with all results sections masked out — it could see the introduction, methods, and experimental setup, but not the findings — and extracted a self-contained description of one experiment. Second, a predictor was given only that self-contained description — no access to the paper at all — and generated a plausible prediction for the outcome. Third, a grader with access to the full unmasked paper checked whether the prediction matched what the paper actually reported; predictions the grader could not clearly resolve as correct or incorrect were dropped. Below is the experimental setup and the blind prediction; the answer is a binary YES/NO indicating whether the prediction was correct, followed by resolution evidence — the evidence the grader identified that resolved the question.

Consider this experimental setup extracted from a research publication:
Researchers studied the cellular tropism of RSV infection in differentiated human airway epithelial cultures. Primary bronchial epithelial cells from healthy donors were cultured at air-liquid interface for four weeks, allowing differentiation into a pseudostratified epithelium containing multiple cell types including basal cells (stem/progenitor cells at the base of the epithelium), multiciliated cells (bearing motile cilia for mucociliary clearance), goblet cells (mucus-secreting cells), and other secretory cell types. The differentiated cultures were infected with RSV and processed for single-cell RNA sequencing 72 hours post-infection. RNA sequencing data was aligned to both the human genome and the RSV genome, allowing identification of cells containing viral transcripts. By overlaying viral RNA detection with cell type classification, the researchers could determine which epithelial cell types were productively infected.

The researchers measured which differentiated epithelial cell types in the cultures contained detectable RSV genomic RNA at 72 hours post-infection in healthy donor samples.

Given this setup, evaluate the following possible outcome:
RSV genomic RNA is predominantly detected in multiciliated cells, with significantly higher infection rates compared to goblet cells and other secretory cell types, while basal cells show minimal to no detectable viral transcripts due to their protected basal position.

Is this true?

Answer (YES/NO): NO